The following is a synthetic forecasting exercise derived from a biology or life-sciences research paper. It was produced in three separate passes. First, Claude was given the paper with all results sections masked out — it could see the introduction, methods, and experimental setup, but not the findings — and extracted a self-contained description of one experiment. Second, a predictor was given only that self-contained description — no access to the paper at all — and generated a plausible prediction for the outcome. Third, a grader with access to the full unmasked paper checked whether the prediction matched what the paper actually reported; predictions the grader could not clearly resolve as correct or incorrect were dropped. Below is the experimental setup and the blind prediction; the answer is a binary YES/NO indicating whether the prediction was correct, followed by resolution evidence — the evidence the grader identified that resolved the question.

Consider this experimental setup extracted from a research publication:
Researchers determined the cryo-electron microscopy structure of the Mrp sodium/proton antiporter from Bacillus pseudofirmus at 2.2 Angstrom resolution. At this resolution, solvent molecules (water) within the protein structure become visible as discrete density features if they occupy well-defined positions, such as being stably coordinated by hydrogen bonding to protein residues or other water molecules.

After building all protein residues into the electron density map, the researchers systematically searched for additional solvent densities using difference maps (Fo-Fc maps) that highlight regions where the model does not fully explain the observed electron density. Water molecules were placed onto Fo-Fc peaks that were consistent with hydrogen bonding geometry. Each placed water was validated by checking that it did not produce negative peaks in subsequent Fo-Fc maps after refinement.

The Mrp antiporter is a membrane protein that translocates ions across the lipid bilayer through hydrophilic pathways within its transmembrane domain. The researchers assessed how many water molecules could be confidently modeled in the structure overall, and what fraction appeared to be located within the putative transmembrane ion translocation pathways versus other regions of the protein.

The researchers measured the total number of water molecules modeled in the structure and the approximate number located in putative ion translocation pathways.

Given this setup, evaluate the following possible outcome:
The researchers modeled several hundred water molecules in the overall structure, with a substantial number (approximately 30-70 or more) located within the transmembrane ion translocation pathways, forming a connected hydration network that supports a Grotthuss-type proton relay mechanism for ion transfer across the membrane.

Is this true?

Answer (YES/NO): YES